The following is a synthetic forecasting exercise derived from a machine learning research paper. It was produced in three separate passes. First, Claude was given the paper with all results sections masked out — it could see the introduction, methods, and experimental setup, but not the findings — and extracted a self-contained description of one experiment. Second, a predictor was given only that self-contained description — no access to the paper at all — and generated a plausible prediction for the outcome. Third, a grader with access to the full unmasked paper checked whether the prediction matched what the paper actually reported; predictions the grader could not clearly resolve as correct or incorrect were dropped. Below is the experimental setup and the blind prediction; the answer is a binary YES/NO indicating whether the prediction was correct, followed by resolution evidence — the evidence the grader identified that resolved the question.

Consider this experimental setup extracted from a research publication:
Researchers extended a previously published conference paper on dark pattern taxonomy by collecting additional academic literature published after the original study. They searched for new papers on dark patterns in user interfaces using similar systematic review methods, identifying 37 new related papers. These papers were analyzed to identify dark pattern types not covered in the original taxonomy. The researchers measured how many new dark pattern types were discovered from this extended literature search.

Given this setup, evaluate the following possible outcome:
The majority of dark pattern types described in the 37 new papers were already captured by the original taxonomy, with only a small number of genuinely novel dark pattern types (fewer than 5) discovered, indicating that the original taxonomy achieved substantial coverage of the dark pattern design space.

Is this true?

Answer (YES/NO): YES